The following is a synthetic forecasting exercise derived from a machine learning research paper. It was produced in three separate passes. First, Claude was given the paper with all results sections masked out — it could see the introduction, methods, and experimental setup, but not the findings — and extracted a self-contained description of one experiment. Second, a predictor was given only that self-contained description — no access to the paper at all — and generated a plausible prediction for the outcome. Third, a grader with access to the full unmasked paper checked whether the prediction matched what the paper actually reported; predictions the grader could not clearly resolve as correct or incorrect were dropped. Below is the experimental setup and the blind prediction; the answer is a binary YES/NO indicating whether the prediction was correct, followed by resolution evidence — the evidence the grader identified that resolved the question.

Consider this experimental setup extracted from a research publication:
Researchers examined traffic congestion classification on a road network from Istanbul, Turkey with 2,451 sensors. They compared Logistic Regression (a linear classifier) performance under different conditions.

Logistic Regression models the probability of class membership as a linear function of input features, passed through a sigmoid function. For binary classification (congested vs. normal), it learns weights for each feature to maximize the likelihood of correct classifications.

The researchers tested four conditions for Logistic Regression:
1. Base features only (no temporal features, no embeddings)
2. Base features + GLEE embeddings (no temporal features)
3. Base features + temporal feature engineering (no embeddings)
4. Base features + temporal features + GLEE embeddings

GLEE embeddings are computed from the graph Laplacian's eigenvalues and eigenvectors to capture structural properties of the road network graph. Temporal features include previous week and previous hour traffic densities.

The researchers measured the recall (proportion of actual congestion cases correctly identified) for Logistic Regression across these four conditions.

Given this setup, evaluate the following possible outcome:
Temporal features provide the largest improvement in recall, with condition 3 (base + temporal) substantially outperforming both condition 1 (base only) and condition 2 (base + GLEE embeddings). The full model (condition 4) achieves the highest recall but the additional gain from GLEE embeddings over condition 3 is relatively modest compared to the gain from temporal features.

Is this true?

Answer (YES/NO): NO